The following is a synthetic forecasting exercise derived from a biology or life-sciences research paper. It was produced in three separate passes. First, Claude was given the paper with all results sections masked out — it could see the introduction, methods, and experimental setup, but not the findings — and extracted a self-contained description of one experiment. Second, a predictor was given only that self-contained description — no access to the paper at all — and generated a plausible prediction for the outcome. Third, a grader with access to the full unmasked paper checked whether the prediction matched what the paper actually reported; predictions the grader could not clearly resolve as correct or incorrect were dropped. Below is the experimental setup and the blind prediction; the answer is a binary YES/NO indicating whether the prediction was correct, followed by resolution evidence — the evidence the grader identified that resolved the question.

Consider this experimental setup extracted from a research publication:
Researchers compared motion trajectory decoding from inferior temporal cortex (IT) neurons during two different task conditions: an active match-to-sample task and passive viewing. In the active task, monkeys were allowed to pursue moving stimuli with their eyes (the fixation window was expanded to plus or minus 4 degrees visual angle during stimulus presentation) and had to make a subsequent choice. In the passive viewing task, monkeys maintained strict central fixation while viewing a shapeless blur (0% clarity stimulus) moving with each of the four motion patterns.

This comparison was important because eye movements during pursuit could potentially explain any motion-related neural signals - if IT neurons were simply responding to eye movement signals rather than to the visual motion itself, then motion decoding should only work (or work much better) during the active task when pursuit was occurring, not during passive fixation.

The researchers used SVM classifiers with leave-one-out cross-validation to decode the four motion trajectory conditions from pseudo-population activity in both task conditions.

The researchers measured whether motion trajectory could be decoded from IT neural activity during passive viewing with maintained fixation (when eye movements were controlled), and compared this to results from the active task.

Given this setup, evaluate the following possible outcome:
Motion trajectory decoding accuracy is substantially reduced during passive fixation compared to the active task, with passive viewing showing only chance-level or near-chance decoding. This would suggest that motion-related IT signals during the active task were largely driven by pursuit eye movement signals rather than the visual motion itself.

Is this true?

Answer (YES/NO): NO